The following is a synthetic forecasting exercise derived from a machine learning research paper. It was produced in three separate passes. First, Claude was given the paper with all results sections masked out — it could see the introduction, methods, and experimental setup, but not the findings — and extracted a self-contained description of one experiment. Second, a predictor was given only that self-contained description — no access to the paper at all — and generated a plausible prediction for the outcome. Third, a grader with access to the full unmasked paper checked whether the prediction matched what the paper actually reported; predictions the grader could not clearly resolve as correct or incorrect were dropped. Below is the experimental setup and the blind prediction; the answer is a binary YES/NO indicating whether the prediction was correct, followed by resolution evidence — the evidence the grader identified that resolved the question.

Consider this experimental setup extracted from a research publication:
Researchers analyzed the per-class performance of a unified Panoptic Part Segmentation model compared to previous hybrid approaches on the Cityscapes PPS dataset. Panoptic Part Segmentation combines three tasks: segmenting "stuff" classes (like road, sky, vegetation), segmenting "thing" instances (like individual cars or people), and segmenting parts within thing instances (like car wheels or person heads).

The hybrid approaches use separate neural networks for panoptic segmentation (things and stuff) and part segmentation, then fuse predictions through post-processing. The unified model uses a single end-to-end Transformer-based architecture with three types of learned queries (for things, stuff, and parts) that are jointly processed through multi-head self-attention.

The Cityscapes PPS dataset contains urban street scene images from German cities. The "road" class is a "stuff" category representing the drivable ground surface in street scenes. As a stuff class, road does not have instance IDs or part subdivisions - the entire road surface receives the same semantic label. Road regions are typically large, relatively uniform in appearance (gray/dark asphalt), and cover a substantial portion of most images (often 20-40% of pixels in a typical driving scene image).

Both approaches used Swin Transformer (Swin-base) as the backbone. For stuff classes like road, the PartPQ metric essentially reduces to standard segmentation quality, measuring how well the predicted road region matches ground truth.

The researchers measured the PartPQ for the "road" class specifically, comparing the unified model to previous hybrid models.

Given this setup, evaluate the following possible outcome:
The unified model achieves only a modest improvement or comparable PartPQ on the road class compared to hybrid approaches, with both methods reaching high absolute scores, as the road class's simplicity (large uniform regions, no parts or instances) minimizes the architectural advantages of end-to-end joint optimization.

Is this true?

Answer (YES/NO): YES